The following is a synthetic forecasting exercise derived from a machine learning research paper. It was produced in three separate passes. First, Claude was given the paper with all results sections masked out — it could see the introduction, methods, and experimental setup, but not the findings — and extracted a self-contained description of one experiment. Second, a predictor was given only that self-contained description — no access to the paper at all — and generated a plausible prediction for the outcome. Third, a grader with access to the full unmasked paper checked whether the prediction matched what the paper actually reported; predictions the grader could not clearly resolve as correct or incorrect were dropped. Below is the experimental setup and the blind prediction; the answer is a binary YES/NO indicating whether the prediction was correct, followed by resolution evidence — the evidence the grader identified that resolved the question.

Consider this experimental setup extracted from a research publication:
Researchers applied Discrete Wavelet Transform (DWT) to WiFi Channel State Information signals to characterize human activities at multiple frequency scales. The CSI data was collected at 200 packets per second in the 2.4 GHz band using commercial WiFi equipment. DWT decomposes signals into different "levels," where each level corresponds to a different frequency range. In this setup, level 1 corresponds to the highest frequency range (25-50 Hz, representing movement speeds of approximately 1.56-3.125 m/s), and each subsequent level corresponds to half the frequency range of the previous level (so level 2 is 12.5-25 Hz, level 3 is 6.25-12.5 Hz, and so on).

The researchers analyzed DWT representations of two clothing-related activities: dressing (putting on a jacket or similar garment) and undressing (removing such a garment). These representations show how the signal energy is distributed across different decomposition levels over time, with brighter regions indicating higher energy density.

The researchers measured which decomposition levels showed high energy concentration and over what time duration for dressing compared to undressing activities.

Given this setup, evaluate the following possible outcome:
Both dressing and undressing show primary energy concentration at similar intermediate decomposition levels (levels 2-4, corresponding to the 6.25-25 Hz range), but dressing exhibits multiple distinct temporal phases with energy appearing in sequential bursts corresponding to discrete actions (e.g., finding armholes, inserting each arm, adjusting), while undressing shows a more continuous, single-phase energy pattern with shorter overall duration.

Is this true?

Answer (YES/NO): NO